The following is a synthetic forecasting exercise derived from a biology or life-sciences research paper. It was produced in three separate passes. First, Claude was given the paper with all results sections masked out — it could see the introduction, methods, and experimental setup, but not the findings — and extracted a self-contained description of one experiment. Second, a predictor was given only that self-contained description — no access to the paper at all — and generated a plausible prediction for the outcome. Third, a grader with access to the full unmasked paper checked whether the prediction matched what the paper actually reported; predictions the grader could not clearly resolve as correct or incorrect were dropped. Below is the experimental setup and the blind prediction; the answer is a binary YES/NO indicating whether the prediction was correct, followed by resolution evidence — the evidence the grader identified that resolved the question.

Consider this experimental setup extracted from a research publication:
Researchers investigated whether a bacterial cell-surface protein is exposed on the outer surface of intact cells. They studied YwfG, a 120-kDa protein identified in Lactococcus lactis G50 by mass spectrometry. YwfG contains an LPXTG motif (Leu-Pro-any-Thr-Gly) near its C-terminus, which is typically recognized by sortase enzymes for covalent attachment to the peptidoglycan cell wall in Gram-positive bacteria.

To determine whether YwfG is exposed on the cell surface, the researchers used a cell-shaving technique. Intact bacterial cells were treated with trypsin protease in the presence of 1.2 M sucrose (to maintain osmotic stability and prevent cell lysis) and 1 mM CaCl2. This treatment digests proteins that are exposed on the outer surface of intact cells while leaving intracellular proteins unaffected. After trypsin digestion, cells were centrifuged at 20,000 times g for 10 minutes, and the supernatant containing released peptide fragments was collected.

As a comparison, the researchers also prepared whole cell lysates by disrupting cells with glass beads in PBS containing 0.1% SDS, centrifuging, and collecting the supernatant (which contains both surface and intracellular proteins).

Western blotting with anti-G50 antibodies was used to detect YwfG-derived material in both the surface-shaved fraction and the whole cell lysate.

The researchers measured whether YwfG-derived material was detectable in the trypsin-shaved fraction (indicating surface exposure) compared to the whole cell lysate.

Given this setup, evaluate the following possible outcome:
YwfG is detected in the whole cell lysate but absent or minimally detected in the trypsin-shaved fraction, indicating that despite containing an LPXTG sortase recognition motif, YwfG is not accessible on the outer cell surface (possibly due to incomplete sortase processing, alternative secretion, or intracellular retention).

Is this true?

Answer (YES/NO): NO